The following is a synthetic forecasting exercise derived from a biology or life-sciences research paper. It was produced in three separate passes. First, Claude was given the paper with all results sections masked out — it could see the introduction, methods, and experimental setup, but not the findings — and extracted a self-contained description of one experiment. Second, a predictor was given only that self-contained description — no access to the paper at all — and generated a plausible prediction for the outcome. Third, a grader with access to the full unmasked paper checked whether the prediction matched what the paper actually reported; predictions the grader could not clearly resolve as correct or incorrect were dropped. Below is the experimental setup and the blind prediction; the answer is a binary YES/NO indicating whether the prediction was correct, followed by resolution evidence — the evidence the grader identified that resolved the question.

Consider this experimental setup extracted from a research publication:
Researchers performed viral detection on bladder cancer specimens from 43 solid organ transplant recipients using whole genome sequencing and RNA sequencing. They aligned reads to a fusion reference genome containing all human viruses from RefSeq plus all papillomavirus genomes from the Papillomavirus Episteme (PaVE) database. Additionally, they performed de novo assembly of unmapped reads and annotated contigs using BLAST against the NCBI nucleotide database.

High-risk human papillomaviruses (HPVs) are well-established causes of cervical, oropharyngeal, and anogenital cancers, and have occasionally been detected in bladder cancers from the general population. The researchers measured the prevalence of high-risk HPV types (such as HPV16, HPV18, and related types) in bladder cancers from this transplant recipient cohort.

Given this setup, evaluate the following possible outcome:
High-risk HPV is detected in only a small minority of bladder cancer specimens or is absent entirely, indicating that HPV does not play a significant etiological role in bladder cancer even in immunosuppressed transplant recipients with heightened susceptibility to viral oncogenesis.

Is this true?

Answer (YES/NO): NO